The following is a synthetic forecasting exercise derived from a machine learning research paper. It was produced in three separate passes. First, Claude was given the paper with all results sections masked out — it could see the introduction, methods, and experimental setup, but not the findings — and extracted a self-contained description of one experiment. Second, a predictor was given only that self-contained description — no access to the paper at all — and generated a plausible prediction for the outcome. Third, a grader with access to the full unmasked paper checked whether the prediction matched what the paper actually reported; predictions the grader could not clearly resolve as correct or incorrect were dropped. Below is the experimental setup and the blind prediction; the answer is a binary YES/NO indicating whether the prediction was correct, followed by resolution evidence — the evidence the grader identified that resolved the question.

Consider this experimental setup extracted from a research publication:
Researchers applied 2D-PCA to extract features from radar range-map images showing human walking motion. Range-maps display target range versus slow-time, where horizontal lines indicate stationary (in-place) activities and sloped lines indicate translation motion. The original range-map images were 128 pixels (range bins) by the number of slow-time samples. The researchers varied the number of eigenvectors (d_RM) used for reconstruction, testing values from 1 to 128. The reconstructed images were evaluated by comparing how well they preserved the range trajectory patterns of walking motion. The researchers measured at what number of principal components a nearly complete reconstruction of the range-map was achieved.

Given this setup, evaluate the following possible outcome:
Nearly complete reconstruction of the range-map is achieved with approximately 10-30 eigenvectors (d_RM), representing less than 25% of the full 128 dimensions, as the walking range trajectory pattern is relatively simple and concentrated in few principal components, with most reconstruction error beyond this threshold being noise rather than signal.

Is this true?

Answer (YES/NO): NO